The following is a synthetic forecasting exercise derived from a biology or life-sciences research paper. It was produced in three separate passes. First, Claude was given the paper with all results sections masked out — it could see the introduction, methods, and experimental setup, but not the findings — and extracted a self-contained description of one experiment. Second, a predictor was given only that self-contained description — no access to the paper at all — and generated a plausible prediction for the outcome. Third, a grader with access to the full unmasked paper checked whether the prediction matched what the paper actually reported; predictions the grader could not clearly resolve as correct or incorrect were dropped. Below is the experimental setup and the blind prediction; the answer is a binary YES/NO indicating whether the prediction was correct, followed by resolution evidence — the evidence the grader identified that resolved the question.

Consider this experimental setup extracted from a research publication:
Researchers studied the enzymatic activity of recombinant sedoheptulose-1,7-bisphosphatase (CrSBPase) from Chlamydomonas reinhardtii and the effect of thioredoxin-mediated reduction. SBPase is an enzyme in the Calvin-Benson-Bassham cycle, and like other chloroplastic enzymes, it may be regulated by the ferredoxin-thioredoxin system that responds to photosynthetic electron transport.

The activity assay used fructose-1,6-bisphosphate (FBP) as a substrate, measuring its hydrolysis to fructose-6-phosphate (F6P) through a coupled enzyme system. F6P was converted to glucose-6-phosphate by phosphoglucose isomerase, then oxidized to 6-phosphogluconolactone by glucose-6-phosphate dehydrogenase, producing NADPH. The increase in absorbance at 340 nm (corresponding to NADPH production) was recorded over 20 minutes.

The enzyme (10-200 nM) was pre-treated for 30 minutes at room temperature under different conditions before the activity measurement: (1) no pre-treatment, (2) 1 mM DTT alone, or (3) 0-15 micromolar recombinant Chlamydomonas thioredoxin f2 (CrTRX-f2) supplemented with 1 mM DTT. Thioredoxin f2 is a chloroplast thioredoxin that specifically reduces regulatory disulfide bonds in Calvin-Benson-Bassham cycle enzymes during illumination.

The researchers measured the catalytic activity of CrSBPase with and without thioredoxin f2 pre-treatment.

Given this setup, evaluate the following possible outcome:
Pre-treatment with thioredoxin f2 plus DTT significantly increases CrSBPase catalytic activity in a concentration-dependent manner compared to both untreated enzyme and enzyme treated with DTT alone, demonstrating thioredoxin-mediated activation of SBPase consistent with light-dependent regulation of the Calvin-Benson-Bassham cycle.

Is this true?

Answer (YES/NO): NO